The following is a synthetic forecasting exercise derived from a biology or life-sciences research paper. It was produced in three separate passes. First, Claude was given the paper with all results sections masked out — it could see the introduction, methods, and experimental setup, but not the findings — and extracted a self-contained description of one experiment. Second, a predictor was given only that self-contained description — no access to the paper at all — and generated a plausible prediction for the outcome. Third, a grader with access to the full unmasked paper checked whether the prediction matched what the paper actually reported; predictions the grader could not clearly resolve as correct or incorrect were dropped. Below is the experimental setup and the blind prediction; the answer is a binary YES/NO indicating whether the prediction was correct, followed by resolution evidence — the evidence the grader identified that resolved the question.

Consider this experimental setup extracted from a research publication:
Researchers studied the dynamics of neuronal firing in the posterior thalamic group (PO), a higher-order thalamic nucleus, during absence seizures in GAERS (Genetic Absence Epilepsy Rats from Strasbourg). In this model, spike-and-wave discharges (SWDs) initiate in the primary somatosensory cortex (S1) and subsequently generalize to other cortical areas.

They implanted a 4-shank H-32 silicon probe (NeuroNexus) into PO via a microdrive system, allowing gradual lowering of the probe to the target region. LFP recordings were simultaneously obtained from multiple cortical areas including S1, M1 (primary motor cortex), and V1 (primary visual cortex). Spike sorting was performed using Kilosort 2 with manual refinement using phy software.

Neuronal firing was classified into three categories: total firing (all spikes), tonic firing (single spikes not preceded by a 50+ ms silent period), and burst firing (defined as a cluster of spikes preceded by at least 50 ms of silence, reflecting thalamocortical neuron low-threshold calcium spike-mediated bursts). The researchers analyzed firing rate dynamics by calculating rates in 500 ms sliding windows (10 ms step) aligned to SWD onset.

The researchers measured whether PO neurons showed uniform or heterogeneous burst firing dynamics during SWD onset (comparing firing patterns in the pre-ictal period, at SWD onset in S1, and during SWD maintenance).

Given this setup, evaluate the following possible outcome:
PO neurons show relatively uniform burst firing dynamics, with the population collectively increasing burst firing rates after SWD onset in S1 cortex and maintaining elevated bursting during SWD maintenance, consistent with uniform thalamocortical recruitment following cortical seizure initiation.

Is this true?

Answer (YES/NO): NO